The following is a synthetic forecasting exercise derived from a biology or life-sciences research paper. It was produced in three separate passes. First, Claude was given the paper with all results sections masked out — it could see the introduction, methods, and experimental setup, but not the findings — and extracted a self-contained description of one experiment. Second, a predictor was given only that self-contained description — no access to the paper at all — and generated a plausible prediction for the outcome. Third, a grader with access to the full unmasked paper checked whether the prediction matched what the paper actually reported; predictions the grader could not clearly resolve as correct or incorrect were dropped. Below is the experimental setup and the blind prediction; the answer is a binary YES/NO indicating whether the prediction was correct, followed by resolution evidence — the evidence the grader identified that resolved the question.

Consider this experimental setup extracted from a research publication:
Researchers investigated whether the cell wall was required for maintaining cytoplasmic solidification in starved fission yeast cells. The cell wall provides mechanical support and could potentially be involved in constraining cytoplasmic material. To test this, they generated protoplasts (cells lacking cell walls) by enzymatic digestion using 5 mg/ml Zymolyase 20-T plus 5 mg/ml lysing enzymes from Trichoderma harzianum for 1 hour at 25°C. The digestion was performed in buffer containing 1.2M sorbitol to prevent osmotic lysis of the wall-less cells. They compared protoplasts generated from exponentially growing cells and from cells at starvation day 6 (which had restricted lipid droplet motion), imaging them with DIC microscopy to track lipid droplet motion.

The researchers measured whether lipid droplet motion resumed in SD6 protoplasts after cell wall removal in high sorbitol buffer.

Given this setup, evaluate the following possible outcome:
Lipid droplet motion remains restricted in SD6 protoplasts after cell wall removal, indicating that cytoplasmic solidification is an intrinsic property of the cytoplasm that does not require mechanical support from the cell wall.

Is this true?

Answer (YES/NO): YES